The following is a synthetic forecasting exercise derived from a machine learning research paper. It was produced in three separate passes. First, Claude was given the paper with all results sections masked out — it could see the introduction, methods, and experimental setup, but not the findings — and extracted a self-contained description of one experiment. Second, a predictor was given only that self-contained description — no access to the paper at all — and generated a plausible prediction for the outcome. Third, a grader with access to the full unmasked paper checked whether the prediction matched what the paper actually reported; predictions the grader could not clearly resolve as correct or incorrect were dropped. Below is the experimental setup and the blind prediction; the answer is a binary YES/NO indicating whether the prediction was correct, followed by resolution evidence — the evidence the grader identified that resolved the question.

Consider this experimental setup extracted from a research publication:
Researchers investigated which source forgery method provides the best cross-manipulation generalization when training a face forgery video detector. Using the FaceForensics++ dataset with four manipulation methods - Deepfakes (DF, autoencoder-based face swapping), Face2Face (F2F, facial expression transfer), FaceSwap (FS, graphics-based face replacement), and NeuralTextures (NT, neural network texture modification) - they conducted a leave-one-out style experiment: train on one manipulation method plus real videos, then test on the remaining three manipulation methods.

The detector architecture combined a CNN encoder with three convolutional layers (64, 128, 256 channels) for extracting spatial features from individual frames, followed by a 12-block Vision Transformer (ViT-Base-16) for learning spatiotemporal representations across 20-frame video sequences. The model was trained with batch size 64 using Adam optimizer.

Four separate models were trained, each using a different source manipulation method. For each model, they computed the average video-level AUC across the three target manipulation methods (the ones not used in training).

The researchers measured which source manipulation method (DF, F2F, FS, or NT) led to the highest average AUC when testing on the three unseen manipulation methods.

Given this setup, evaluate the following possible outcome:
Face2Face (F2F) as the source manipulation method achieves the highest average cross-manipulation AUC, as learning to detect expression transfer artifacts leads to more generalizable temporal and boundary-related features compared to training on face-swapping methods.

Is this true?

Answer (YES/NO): NO